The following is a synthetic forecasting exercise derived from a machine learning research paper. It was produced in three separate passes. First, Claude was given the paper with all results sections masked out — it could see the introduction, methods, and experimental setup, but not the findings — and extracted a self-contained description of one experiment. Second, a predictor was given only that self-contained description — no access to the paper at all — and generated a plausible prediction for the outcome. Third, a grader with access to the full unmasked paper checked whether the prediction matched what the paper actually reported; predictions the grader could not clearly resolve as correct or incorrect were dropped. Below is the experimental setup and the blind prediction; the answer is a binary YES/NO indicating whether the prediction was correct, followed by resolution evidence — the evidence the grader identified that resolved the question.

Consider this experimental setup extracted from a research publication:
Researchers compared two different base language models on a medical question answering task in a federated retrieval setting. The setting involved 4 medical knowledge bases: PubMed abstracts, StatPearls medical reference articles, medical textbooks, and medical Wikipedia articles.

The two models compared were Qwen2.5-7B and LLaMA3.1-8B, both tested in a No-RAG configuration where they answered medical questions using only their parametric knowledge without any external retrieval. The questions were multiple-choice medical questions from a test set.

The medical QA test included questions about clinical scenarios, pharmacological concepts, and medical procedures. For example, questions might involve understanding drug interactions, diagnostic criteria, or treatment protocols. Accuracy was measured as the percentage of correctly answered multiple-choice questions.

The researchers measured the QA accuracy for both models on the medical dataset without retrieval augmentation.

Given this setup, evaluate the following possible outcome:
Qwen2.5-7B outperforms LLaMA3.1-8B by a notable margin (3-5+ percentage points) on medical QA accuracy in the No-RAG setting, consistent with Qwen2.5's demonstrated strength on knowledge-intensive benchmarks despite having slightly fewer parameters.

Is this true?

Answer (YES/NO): YES